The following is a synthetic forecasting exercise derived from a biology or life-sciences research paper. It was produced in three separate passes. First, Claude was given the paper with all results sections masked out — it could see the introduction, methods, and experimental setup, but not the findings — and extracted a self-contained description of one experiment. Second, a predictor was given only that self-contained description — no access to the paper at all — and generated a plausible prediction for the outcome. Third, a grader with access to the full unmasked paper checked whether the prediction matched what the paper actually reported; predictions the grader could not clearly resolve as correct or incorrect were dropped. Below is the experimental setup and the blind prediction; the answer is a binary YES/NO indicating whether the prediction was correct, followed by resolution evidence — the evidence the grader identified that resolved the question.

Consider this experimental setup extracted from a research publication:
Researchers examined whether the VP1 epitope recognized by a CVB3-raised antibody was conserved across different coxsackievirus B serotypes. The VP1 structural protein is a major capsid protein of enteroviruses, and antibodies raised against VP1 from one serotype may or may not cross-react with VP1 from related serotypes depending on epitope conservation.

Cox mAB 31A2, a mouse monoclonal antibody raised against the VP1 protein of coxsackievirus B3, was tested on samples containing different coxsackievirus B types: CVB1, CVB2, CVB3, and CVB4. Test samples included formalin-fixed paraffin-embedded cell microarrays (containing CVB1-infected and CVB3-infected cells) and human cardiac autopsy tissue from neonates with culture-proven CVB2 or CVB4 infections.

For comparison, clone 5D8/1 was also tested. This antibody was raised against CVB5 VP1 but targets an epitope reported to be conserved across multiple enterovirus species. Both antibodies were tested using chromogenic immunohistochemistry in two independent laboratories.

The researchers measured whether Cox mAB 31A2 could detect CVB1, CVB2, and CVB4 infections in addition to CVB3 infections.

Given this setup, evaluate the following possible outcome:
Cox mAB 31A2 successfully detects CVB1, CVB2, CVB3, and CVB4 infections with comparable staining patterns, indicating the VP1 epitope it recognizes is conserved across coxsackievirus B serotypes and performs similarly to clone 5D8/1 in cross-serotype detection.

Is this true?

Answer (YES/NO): NO